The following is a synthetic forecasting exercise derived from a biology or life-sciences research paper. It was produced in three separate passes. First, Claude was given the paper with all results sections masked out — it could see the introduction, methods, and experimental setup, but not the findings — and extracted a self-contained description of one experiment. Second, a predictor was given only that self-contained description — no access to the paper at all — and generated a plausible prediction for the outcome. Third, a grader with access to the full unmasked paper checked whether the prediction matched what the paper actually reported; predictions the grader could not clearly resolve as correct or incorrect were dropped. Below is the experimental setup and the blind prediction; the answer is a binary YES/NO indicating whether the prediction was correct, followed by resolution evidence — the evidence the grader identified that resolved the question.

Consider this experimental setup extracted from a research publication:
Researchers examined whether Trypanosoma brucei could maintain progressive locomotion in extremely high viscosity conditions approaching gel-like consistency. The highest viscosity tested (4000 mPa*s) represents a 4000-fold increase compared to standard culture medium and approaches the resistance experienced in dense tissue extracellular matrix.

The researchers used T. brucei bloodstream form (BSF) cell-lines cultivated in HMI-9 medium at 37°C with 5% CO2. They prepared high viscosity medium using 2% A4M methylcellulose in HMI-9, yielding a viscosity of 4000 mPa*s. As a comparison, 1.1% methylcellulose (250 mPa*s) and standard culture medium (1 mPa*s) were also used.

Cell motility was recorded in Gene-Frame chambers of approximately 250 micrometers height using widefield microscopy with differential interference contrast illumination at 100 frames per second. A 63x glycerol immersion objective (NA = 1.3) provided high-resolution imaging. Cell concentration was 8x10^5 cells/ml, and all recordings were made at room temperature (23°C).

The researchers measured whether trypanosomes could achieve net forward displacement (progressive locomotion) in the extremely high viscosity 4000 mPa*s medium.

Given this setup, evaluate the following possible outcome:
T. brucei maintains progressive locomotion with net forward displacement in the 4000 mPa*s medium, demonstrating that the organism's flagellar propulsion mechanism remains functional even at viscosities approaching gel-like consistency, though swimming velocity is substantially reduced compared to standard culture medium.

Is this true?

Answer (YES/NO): NO